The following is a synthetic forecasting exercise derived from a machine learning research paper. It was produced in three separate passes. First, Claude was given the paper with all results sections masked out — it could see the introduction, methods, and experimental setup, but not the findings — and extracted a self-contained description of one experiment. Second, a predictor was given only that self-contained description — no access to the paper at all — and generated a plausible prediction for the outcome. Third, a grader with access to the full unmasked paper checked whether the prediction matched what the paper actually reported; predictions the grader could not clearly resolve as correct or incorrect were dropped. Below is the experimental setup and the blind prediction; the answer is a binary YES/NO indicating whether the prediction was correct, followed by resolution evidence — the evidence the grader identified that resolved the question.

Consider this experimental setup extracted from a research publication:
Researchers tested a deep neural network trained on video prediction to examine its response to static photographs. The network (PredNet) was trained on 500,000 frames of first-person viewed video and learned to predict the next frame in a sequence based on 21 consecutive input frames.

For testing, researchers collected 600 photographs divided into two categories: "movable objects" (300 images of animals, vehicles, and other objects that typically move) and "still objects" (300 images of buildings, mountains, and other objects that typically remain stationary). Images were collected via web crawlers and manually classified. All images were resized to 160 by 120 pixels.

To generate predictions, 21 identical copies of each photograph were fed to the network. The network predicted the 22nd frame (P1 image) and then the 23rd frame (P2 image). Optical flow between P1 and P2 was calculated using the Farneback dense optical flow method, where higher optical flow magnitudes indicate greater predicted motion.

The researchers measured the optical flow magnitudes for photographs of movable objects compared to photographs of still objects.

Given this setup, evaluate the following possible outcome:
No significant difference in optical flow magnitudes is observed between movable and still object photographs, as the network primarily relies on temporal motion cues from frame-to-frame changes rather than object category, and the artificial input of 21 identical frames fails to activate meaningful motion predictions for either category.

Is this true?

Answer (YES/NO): YES